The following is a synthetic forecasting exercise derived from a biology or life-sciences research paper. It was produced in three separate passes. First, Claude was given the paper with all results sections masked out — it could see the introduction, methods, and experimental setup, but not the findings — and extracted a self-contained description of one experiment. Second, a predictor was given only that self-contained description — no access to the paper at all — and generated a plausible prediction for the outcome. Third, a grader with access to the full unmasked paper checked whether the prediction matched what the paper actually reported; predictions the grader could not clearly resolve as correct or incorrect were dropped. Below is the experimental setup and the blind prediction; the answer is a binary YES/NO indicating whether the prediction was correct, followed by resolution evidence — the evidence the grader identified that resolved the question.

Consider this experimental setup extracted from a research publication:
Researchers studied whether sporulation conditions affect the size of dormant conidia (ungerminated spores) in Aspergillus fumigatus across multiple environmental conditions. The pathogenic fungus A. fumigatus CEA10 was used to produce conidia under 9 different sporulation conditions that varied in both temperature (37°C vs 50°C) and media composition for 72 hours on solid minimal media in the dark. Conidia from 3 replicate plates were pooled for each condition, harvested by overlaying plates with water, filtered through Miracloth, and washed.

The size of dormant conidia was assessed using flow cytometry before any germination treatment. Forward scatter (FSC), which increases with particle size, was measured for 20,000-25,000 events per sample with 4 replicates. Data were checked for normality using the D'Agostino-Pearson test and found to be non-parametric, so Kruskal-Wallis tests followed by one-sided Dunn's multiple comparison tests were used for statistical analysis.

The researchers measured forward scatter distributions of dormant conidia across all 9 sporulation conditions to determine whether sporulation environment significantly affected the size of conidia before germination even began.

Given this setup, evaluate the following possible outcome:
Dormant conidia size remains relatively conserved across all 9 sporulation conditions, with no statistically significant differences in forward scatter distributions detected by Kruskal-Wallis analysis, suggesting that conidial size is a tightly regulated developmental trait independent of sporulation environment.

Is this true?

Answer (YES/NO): NO